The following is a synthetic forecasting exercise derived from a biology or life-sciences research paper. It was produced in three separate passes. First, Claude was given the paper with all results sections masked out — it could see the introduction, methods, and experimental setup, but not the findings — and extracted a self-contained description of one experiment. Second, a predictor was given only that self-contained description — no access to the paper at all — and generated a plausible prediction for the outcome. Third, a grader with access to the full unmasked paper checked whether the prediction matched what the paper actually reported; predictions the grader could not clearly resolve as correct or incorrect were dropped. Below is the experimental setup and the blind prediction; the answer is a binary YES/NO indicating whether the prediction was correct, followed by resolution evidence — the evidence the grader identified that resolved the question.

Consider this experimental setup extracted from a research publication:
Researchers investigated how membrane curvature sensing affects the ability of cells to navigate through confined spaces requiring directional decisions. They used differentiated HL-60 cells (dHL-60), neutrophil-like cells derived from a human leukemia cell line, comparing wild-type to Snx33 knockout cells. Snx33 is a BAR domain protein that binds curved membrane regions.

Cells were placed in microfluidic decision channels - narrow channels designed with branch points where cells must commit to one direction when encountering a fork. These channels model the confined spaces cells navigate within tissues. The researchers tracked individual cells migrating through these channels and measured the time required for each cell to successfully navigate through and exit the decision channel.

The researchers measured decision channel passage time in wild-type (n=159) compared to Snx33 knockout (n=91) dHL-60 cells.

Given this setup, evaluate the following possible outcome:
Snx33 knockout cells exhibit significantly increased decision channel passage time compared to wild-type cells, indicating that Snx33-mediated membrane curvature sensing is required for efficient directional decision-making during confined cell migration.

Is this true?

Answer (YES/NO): YES